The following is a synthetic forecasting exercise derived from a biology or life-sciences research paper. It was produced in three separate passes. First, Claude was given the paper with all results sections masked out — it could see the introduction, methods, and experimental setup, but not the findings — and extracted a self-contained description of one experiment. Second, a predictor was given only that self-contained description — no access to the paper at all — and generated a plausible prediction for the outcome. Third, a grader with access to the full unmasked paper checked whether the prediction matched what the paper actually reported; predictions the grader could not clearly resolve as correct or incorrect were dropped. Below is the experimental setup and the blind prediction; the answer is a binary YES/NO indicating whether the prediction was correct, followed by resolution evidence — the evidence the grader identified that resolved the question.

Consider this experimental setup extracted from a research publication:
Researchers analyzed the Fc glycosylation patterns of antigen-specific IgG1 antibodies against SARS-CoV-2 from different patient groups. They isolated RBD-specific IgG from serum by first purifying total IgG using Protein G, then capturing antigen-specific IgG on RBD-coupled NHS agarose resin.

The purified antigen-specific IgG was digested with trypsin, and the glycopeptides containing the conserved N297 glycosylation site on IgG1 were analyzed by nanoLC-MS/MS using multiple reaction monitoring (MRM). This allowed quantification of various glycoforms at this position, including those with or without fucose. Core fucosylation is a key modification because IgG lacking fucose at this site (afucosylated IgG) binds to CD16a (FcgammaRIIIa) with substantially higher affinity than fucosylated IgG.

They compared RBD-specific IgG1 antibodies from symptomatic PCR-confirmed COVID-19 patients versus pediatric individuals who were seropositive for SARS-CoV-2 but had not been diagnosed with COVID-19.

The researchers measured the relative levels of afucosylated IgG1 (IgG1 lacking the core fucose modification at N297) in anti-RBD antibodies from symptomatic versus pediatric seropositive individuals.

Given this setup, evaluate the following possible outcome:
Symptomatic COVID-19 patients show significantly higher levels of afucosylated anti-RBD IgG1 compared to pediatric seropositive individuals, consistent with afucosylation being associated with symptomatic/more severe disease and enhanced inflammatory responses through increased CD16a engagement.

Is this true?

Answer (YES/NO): YES